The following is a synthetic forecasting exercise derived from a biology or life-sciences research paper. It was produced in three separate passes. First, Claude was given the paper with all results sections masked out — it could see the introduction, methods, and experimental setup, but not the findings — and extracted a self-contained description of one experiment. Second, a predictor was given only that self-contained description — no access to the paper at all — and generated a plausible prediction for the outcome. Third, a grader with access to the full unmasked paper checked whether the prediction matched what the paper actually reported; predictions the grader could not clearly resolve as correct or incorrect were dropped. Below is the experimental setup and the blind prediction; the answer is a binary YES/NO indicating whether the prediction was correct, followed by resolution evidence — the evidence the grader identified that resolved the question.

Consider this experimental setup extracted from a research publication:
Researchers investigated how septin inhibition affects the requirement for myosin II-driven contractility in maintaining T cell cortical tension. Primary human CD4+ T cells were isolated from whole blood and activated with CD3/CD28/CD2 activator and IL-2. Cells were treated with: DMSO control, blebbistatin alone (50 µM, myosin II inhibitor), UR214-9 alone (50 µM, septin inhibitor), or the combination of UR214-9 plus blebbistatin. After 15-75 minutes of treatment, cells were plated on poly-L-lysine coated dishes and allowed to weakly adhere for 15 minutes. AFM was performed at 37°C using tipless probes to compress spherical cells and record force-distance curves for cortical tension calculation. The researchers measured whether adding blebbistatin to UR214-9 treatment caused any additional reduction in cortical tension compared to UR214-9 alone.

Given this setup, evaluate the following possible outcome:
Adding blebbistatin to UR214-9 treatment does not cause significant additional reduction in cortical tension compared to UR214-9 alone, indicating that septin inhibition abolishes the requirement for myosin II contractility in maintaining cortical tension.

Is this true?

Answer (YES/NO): YES